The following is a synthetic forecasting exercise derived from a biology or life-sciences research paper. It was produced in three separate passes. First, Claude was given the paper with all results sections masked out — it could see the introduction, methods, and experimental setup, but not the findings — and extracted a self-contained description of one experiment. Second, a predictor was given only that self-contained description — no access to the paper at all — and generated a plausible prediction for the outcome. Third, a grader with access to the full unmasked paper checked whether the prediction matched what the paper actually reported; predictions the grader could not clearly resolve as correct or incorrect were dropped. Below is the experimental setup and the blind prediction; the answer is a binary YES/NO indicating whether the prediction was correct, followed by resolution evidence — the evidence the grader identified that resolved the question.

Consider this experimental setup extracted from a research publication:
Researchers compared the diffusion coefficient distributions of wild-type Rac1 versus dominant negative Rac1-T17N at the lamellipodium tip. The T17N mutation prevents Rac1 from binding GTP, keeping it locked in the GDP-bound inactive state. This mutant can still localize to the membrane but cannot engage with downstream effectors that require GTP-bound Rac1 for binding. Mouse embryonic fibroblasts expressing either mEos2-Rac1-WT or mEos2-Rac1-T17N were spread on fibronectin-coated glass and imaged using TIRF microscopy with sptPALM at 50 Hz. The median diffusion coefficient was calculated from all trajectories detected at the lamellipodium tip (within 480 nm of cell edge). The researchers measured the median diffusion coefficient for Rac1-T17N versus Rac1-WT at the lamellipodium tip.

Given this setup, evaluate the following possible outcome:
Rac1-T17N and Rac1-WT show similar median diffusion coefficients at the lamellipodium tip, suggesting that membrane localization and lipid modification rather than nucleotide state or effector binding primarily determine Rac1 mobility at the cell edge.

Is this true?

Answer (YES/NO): NO